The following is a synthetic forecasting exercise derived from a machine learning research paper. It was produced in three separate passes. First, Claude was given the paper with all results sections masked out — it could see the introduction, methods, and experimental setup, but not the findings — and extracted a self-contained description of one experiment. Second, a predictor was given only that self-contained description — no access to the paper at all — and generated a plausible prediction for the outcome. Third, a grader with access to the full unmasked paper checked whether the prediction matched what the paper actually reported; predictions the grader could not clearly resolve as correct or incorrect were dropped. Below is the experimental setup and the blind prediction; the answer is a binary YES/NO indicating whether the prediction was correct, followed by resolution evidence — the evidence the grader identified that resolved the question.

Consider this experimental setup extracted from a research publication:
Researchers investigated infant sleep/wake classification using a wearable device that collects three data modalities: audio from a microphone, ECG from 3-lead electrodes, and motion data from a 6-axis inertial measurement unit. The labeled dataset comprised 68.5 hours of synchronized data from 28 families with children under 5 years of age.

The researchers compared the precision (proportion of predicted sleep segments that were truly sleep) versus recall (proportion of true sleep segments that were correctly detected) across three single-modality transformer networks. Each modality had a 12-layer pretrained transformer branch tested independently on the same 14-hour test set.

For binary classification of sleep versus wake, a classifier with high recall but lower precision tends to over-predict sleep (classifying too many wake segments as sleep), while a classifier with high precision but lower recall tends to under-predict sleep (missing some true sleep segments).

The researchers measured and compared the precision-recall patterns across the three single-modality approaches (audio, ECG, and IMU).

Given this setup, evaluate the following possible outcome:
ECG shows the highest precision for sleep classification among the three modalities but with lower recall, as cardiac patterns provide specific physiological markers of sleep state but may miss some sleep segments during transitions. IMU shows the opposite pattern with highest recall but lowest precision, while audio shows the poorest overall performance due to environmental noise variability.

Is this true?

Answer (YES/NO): NO